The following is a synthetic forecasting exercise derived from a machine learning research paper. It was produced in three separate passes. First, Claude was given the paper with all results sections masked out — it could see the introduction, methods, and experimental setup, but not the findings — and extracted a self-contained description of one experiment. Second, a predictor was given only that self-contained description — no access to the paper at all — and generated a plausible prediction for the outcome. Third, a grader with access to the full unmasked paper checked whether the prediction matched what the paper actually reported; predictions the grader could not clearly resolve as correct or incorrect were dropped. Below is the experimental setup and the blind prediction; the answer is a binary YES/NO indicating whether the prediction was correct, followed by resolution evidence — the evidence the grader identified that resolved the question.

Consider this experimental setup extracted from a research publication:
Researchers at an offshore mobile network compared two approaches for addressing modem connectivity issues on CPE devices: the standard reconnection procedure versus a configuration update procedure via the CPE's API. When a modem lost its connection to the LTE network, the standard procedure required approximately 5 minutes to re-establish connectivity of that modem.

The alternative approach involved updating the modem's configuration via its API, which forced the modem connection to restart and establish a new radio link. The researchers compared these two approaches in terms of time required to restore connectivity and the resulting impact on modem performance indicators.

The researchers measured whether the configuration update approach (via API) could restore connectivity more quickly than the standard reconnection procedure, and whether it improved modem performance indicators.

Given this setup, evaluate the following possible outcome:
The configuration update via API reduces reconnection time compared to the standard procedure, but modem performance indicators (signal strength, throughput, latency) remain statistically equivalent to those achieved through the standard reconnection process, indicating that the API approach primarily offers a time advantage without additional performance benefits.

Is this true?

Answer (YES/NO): NO